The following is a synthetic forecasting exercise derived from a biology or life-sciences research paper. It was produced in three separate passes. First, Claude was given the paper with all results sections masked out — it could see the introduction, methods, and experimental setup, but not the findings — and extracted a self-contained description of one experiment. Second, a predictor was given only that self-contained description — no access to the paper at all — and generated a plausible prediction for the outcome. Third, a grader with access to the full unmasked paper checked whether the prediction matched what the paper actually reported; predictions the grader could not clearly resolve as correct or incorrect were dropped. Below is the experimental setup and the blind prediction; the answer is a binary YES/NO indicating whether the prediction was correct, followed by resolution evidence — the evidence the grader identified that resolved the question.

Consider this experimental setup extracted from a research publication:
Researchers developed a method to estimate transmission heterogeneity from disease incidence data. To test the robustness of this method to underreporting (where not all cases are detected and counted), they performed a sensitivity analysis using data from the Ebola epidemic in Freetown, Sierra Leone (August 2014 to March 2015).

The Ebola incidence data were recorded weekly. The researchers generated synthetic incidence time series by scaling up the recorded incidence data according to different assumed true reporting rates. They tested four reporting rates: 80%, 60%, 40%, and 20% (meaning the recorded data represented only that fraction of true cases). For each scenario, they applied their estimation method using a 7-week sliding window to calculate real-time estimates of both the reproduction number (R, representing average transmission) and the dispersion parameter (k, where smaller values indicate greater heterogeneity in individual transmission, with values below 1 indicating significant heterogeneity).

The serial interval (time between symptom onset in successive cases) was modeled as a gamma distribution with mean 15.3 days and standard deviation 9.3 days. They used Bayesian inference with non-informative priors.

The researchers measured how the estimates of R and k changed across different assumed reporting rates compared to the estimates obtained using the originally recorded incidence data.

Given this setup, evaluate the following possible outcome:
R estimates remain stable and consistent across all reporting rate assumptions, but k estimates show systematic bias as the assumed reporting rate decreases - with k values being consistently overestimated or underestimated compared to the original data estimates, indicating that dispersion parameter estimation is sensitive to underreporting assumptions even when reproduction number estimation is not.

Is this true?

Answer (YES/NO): NO